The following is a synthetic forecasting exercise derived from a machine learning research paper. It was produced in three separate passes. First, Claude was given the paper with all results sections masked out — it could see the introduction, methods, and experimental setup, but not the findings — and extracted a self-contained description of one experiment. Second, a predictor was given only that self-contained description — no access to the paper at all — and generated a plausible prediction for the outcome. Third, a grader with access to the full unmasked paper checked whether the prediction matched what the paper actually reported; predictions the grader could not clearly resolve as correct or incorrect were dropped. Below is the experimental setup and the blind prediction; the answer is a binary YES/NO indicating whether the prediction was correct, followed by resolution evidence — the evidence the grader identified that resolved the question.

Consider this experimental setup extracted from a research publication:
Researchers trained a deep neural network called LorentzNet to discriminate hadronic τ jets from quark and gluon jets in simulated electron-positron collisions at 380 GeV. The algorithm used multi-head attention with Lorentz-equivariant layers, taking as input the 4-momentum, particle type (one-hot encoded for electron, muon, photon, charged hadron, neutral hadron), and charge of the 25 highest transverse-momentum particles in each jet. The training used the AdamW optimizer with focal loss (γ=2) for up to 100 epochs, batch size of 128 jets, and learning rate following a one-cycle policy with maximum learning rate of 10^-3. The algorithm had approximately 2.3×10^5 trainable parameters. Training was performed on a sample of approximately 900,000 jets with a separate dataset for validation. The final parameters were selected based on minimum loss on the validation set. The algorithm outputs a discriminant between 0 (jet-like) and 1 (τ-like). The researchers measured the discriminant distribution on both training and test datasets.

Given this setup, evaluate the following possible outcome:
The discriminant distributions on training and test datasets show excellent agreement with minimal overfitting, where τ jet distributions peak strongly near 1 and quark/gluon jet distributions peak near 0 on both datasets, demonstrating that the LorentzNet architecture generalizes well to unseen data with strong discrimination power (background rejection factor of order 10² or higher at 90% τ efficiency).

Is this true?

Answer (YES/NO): NO